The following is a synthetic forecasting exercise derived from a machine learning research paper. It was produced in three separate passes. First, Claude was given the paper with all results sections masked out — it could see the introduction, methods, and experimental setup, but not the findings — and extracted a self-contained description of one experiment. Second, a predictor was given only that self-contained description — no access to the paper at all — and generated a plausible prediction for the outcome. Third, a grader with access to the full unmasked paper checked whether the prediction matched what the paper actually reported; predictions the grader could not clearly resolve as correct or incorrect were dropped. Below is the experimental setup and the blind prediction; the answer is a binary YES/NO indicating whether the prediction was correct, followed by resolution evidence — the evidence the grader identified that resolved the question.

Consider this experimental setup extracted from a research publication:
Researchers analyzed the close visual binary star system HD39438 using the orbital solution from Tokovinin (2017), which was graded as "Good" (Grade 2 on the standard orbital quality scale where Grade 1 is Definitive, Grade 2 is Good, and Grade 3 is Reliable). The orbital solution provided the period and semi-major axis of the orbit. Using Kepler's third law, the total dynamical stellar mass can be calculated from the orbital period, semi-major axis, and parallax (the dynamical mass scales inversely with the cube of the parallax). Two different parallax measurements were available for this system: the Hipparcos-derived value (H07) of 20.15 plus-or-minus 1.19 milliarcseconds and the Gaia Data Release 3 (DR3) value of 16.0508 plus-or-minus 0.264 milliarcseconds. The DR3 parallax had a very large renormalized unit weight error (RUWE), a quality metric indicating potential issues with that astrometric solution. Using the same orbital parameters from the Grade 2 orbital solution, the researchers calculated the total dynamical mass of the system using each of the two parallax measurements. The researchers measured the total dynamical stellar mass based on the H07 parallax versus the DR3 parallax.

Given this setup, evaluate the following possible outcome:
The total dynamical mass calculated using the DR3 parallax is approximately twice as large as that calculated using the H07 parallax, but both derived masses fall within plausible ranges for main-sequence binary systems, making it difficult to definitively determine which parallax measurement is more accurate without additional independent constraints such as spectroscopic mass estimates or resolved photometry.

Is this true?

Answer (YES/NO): NO